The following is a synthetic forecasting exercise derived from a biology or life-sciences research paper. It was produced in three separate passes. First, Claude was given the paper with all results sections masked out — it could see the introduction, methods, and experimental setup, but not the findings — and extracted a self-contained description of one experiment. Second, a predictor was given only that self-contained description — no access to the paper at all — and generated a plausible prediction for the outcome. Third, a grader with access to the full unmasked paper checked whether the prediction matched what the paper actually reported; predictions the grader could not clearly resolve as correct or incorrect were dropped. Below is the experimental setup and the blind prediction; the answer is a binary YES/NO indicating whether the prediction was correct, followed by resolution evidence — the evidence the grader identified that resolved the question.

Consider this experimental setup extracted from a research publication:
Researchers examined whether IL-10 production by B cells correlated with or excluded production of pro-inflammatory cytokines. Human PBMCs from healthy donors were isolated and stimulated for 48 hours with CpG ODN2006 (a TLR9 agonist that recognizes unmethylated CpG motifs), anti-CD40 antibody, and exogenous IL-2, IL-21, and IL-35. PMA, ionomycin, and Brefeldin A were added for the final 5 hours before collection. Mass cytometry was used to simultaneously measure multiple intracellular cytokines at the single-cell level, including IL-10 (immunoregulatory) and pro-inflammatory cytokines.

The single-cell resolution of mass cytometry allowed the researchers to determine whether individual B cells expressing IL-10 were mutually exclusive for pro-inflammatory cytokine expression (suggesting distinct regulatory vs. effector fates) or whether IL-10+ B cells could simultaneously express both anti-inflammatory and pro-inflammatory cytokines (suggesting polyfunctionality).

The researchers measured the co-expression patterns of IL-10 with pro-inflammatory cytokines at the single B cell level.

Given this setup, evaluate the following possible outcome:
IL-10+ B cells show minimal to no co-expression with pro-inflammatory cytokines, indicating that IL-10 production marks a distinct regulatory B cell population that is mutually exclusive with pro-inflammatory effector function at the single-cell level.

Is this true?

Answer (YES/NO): NO